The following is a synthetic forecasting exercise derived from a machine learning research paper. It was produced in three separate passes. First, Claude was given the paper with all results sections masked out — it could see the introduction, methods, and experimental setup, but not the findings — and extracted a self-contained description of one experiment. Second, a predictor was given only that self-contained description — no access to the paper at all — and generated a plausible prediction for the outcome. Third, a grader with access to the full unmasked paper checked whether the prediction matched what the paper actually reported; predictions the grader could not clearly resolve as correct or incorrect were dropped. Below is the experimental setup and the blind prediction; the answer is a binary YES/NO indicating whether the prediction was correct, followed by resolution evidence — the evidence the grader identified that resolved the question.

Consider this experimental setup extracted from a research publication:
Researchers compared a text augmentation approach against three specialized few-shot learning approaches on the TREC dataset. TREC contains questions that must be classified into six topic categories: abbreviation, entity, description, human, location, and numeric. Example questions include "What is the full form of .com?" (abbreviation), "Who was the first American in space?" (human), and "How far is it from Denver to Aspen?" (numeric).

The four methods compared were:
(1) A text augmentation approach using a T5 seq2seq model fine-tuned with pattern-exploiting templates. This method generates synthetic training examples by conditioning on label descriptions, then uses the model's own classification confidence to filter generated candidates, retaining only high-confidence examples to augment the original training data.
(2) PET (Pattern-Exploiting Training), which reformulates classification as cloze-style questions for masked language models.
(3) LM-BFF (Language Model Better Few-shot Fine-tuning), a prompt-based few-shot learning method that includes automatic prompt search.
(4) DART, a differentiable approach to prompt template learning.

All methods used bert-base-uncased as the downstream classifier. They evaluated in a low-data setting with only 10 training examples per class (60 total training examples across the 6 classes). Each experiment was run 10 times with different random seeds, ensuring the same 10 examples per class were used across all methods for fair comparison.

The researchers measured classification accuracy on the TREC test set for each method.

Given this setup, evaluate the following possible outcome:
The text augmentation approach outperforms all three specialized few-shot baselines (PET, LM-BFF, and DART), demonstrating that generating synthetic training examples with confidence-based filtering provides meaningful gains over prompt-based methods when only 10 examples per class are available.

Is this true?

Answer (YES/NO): NO